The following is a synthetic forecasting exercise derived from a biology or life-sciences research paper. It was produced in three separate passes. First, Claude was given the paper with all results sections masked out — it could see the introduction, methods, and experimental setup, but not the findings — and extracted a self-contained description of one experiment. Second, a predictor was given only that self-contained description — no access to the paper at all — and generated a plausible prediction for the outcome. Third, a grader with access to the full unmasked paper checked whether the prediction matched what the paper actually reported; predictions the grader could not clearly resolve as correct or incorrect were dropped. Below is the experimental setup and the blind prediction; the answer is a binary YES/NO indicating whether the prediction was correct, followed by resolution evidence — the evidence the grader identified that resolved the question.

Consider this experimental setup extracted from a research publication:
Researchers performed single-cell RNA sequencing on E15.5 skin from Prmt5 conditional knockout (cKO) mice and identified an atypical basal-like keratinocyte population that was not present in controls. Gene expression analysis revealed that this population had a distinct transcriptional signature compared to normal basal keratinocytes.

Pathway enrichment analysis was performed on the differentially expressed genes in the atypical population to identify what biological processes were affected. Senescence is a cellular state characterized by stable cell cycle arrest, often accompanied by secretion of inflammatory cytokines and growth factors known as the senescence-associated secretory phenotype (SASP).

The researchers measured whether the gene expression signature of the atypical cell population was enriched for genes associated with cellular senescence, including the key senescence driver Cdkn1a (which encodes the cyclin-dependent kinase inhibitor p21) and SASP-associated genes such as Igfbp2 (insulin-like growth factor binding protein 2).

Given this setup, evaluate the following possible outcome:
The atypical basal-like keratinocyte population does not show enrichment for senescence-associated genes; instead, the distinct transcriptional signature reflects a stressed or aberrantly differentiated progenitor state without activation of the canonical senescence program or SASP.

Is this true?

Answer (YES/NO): NO